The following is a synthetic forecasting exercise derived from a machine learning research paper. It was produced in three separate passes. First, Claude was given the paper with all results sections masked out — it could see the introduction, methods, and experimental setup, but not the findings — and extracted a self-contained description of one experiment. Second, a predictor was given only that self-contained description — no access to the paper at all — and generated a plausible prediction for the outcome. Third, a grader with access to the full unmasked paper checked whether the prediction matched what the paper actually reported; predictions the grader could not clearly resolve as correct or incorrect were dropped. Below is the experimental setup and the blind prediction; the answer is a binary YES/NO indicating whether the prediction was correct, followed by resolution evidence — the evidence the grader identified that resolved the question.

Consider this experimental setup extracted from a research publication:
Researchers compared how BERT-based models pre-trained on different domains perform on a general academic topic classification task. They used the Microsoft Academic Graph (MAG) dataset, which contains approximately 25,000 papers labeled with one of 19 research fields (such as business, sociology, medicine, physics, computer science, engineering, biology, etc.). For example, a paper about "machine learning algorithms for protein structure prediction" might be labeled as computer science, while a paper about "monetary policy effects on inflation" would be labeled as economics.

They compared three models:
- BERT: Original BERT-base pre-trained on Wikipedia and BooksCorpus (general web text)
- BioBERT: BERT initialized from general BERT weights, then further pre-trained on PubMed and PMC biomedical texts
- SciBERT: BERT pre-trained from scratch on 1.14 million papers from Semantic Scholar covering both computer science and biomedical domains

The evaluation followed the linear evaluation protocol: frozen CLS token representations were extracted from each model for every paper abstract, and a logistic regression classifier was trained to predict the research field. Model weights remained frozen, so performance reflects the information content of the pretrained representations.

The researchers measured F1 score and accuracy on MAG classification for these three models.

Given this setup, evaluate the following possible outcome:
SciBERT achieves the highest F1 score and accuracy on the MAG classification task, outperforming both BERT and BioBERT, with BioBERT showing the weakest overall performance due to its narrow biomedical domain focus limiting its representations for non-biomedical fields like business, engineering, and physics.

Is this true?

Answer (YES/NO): YES